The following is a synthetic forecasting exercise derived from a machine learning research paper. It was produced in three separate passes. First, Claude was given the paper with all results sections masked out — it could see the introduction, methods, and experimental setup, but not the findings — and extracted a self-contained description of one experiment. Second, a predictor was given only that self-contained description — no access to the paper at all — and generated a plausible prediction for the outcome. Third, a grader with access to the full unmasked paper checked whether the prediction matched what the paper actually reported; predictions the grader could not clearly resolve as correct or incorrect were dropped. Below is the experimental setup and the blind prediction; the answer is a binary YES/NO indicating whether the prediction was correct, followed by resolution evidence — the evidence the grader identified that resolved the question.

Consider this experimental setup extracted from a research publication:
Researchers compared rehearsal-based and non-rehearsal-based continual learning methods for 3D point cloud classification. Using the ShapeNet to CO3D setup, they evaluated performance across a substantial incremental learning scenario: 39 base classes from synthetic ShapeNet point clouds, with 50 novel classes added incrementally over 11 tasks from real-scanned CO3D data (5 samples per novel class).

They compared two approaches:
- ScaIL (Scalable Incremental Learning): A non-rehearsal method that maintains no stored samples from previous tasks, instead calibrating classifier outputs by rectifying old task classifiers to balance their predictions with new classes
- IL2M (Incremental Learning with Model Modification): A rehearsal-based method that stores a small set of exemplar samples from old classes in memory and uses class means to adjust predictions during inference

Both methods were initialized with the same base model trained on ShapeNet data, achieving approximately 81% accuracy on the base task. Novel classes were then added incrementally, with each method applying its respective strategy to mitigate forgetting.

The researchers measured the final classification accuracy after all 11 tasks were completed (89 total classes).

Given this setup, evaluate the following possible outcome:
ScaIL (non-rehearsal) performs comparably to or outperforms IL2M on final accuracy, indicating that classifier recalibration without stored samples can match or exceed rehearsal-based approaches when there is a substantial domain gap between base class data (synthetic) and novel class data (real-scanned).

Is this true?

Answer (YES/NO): YES